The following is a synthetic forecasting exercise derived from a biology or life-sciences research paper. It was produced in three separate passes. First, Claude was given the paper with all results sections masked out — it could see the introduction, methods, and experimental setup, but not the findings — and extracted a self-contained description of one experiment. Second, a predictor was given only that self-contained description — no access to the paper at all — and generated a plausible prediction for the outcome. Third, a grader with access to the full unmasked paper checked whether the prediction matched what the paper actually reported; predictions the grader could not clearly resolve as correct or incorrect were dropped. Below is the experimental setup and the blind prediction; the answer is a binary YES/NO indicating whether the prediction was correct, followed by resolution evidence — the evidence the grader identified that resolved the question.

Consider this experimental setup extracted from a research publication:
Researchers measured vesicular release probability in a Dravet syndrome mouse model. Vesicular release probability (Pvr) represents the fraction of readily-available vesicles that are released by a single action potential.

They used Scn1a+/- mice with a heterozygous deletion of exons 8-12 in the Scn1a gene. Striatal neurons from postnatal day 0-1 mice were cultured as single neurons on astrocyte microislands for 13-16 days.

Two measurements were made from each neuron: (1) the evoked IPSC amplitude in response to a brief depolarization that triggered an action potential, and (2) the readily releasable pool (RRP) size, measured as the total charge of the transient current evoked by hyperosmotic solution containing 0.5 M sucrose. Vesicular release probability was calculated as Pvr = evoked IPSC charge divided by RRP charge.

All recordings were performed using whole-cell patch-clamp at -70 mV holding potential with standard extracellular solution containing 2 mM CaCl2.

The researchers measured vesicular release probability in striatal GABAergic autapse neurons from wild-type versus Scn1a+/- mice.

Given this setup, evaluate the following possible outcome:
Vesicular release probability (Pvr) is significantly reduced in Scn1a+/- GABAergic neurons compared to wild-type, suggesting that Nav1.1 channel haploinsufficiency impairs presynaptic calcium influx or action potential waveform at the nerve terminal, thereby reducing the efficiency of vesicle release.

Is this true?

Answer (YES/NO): YES